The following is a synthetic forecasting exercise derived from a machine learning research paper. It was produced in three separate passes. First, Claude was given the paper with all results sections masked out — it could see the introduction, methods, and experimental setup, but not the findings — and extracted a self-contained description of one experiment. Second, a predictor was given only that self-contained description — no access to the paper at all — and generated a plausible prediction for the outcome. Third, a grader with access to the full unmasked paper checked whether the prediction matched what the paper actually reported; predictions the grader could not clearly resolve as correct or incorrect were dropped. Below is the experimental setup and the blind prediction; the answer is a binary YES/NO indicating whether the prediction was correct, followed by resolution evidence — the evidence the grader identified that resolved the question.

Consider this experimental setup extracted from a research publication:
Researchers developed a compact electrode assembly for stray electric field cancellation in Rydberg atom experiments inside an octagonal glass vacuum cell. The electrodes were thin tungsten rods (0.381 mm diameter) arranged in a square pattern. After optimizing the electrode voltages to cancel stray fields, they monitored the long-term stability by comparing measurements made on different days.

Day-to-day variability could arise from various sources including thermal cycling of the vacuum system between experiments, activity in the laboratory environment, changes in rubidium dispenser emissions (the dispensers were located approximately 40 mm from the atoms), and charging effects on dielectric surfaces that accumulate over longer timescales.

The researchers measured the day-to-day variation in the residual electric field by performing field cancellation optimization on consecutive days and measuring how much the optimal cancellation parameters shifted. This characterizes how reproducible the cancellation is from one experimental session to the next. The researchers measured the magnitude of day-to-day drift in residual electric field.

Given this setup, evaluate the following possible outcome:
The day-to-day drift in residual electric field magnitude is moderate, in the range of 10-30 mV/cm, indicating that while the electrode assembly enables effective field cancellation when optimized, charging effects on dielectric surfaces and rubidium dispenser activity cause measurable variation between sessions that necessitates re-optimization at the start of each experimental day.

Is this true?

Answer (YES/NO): NO